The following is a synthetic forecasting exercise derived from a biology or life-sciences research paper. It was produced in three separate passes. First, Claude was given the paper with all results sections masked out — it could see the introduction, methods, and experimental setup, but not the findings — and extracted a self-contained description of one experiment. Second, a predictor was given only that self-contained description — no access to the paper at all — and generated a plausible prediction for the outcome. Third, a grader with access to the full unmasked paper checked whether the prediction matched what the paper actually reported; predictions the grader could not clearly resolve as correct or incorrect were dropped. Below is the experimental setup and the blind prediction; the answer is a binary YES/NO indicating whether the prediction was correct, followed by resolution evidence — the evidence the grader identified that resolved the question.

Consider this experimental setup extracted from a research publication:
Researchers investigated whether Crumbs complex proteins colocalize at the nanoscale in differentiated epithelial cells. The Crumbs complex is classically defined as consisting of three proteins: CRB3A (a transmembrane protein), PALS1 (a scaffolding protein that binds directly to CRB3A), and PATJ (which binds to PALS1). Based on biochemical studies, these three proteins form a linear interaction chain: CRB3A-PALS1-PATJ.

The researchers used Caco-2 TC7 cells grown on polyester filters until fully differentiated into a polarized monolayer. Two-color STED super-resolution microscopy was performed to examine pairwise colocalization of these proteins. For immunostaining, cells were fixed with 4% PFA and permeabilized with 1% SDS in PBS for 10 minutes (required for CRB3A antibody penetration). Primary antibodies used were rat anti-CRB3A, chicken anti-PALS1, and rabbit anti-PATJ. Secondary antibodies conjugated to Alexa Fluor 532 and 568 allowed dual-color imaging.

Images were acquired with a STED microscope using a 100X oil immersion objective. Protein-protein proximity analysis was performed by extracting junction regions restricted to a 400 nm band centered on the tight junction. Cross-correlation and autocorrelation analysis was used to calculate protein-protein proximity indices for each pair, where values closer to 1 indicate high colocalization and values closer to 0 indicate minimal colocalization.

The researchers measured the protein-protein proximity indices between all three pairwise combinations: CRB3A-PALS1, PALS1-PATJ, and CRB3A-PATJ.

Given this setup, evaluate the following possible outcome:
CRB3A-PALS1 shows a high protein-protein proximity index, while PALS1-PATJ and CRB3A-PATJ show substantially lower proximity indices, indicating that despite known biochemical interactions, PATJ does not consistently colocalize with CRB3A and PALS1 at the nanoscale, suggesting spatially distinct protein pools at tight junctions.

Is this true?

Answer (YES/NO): NO